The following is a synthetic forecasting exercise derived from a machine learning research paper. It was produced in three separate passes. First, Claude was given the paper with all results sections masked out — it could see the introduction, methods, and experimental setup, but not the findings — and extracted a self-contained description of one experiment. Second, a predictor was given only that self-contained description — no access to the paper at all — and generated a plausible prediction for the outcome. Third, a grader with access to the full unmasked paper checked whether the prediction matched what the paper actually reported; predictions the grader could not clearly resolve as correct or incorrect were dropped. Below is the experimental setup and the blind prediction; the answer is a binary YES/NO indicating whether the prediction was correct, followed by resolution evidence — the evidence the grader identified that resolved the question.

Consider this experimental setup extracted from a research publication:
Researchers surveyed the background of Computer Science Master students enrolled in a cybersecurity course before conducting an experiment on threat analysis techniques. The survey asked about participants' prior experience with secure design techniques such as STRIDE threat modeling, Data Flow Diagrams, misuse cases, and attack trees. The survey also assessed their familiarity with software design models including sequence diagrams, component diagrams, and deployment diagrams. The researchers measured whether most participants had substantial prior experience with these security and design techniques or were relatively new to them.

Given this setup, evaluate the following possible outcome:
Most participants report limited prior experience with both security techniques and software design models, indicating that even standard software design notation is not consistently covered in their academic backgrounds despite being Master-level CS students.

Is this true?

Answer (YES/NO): YES